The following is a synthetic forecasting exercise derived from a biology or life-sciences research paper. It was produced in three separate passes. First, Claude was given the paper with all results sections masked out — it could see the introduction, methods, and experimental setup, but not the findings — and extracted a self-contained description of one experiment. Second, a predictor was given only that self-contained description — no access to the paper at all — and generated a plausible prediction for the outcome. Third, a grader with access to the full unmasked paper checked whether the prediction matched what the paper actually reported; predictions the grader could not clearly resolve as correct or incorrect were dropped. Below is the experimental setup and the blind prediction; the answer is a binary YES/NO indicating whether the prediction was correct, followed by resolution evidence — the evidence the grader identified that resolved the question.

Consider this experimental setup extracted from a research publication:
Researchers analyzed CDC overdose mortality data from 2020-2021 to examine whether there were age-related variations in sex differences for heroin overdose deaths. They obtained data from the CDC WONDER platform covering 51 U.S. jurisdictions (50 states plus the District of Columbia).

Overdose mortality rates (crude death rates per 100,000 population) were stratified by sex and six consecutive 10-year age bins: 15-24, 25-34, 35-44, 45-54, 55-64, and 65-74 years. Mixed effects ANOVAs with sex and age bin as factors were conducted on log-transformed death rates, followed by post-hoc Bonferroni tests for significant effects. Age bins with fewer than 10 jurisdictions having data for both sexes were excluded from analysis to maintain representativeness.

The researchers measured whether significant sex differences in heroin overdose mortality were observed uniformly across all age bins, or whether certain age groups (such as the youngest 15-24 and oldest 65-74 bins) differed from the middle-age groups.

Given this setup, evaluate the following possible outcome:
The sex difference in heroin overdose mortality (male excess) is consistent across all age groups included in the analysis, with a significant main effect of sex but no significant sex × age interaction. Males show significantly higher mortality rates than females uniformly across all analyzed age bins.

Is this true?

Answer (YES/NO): NO